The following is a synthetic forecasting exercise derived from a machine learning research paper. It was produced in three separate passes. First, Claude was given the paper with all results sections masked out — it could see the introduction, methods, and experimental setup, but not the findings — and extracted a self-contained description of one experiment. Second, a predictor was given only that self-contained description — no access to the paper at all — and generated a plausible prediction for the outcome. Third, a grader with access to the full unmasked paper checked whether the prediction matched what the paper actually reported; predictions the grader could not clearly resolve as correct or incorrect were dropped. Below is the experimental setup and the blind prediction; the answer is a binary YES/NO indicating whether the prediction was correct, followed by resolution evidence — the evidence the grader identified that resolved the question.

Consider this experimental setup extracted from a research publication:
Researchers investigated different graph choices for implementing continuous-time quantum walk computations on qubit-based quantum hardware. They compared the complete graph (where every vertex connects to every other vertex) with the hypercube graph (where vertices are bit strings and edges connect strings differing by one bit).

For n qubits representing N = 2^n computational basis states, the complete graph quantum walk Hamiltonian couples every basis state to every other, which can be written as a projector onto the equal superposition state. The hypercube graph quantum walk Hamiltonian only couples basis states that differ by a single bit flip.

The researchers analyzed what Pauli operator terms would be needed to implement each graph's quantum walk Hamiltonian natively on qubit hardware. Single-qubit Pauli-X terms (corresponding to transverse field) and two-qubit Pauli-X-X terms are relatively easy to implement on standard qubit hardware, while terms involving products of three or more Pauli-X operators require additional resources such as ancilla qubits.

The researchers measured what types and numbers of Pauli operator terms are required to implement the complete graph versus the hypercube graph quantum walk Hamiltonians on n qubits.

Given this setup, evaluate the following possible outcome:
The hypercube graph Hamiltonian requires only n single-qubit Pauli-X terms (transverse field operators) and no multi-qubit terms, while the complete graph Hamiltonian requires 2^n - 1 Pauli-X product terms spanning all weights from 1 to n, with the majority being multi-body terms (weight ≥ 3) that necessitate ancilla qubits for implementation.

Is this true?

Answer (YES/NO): NO